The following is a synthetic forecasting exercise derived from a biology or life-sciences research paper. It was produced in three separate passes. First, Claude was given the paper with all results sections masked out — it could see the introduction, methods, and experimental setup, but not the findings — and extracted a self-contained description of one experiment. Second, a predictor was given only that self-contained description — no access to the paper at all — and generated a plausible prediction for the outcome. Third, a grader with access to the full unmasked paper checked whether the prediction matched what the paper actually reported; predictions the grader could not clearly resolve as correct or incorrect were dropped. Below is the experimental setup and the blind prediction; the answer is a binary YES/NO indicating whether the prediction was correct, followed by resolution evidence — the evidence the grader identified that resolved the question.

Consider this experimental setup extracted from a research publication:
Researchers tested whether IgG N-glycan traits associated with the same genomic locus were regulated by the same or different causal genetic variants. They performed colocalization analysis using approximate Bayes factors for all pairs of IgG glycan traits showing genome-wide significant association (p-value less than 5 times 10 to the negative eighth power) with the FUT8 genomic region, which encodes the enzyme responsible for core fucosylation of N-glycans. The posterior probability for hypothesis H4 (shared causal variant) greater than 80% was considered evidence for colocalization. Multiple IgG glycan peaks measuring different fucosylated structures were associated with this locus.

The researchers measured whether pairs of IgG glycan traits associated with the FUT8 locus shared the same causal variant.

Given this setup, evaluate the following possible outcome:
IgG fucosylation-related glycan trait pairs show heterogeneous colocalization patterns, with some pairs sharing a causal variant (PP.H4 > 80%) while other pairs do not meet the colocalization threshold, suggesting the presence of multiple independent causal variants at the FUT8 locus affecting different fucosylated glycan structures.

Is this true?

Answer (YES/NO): NO